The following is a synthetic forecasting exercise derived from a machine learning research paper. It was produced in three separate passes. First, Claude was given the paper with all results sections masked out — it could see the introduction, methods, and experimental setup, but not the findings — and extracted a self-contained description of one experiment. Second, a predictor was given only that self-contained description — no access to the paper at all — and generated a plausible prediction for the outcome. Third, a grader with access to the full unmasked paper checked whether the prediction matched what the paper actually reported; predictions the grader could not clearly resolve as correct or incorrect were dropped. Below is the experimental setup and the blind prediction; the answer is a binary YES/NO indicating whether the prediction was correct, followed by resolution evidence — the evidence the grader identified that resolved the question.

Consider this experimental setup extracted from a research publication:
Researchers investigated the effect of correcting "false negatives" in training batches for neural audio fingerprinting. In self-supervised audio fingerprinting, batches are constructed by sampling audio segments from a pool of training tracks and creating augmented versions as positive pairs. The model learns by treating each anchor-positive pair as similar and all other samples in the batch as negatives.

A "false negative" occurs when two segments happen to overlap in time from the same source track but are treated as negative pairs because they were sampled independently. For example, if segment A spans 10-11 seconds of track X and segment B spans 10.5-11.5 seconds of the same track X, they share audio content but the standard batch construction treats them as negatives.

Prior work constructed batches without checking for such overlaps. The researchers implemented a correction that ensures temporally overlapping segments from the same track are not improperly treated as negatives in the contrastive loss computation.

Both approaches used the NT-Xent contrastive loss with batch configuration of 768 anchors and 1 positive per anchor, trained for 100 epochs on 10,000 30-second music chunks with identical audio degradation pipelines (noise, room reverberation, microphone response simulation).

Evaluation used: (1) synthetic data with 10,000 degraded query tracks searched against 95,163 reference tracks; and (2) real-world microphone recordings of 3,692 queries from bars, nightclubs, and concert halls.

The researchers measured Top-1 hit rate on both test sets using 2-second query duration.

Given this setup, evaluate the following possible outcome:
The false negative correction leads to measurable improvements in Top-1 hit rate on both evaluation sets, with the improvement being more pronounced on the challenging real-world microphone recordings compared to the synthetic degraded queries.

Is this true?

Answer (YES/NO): YES